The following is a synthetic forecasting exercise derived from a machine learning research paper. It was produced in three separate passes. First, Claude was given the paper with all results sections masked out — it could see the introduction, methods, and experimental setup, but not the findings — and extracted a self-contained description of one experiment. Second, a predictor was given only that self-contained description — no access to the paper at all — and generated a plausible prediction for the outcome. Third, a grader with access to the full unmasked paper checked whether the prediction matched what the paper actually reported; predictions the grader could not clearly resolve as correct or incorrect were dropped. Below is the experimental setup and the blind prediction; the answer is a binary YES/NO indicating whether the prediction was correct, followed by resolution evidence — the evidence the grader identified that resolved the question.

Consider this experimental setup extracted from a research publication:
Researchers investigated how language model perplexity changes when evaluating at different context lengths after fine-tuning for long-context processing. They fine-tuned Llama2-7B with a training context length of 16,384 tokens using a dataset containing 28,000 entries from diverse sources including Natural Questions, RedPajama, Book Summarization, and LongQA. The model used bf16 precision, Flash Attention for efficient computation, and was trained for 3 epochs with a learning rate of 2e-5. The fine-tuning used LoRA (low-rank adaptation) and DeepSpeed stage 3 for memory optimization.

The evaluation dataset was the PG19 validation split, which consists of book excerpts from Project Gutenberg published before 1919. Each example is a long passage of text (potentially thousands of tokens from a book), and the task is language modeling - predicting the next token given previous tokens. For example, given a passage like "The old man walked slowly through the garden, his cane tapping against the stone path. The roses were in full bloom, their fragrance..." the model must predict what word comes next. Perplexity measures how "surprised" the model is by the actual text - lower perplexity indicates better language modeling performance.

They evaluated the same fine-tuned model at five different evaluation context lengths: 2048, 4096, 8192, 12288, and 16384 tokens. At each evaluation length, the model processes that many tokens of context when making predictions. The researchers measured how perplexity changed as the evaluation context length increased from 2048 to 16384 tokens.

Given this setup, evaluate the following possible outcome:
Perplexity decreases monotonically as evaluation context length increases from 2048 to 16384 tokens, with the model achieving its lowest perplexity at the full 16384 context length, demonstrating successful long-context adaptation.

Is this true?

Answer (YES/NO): YES